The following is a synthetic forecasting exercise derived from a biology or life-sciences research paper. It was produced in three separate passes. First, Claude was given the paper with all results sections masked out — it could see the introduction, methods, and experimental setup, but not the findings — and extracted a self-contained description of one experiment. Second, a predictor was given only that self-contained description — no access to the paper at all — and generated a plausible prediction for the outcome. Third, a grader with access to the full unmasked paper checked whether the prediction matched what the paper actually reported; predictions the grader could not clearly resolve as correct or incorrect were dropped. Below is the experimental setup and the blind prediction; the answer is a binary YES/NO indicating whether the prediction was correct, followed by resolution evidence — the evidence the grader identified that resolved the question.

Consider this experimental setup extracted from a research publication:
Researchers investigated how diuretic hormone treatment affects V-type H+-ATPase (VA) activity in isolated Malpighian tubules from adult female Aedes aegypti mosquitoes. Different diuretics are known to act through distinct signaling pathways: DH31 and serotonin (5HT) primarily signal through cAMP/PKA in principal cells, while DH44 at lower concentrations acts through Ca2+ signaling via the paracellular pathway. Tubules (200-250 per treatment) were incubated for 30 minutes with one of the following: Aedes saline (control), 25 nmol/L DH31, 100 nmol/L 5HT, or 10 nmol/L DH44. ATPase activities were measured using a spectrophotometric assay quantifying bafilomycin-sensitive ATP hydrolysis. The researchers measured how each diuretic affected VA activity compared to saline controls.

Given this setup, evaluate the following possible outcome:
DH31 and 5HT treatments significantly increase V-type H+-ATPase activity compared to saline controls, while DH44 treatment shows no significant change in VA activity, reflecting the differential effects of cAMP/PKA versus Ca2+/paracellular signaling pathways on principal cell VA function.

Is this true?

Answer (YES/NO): NO